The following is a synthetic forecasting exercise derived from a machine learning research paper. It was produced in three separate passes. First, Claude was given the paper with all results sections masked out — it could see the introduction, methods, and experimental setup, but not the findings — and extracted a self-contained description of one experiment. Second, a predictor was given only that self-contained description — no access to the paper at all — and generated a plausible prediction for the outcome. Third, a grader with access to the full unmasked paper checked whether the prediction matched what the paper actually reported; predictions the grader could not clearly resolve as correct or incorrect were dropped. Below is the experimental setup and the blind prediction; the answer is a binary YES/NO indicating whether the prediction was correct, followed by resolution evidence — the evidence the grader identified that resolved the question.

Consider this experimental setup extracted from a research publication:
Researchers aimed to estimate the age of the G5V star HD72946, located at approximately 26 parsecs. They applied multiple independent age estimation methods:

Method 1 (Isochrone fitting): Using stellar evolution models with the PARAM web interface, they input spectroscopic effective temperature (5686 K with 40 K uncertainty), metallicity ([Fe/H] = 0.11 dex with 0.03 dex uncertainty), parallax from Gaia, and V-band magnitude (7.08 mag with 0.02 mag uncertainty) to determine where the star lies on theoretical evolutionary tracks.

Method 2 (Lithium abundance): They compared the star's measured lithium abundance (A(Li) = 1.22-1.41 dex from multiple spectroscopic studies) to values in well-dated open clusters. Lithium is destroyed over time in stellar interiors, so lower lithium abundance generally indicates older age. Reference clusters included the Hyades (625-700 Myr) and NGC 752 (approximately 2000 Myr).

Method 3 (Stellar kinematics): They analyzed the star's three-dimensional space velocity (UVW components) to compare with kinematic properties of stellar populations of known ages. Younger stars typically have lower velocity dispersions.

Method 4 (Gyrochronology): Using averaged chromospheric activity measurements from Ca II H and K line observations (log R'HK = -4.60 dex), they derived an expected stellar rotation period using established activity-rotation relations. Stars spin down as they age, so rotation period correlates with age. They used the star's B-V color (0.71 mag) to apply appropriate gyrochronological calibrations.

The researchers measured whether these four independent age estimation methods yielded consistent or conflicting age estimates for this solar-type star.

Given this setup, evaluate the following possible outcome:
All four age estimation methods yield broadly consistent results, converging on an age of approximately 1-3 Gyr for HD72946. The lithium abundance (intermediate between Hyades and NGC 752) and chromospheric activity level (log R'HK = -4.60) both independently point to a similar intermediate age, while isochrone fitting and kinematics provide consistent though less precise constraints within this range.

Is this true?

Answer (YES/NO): NO